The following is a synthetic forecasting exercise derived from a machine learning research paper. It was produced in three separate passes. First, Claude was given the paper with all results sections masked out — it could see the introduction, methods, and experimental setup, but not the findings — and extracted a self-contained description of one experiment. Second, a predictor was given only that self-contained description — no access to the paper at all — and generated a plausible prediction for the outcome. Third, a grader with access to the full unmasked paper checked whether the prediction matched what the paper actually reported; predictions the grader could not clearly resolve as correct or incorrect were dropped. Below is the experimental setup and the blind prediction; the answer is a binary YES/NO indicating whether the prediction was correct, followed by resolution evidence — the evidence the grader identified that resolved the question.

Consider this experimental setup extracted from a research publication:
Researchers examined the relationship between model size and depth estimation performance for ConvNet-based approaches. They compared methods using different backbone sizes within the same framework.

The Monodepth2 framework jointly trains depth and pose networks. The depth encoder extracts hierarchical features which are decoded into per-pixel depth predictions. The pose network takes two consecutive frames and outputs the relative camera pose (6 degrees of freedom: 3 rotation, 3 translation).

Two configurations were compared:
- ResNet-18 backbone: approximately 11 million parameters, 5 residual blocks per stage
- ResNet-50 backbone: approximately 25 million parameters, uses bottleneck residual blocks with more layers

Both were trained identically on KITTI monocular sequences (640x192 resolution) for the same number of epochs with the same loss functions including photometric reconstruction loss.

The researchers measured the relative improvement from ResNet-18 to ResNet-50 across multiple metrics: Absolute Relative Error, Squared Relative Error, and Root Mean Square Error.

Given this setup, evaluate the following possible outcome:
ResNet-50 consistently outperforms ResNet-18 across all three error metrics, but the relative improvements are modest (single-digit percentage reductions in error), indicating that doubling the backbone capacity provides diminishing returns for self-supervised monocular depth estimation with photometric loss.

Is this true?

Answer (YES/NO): YES